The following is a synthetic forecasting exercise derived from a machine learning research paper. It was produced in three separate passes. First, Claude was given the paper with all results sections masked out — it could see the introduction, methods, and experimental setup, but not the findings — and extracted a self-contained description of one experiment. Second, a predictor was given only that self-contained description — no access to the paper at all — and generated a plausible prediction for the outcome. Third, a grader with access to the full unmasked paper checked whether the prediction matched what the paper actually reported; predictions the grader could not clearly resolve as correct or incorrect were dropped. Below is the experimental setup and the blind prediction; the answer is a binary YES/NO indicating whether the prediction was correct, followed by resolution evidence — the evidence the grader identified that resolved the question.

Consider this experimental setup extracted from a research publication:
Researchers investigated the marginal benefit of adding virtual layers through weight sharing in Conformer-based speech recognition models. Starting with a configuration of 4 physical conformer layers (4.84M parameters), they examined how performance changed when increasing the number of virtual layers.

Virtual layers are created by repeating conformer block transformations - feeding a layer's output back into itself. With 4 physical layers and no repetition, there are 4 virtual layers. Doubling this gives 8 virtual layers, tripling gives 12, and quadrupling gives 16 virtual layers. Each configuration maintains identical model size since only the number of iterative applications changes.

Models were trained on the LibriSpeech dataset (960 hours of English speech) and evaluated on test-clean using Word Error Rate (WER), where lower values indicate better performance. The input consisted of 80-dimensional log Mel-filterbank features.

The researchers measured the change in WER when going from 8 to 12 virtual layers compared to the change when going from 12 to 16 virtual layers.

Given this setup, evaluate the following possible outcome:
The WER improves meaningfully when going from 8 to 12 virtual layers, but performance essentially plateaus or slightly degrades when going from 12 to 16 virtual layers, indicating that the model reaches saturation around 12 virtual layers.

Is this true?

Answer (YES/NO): YES